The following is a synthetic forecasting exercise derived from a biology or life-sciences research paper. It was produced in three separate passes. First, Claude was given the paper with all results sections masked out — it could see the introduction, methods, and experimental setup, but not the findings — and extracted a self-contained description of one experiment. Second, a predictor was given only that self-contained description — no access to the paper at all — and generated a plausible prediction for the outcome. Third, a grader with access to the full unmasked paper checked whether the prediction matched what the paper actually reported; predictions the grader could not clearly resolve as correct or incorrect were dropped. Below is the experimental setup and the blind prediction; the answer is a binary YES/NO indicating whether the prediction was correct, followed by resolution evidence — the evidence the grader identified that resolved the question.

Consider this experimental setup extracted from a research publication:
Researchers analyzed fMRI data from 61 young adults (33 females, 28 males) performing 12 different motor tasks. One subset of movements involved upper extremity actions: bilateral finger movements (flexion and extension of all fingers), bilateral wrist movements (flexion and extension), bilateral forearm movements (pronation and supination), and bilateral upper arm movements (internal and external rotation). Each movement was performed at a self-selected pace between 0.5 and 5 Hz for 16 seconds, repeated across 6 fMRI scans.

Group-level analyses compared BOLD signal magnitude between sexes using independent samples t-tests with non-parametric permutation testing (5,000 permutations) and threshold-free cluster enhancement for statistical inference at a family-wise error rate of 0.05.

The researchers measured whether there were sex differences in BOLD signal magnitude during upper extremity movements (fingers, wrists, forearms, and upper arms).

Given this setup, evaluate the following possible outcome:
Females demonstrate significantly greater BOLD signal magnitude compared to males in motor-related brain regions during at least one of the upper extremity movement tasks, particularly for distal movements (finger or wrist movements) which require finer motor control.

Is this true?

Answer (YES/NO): NO